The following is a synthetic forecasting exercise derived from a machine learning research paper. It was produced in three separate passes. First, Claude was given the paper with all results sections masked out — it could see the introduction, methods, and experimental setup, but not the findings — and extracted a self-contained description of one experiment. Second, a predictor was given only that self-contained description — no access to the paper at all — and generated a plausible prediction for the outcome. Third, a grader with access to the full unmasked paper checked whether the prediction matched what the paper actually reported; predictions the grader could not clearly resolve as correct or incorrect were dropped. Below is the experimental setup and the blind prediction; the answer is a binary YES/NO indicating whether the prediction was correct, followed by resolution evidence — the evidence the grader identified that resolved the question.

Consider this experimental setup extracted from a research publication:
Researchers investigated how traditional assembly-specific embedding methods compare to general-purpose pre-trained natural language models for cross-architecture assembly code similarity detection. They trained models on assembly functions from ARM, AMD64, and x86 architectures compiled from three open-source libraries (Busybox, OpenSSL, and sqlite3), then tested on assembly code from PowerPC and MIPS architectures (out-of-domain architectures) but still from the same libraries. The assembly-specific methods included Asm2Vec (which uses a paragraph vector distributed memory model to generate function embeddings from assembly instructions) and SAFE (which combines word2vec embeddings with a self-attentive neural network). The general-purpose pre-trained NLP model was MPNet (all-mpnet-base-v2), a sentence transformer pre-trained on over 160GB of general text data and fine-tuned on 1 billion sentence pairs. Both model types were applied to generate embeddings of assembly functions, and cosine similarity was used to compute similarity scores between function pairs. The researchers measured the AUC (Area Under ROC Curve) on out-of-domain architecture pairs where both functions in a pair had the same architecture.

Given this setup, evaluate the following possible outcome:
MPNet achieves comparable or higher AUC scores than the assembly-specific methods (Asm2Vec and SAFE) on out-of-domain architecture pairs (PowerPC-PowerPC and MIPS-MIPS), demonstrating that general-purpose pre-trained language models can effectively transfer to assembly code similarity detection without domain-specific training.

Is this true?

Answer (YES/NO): YES